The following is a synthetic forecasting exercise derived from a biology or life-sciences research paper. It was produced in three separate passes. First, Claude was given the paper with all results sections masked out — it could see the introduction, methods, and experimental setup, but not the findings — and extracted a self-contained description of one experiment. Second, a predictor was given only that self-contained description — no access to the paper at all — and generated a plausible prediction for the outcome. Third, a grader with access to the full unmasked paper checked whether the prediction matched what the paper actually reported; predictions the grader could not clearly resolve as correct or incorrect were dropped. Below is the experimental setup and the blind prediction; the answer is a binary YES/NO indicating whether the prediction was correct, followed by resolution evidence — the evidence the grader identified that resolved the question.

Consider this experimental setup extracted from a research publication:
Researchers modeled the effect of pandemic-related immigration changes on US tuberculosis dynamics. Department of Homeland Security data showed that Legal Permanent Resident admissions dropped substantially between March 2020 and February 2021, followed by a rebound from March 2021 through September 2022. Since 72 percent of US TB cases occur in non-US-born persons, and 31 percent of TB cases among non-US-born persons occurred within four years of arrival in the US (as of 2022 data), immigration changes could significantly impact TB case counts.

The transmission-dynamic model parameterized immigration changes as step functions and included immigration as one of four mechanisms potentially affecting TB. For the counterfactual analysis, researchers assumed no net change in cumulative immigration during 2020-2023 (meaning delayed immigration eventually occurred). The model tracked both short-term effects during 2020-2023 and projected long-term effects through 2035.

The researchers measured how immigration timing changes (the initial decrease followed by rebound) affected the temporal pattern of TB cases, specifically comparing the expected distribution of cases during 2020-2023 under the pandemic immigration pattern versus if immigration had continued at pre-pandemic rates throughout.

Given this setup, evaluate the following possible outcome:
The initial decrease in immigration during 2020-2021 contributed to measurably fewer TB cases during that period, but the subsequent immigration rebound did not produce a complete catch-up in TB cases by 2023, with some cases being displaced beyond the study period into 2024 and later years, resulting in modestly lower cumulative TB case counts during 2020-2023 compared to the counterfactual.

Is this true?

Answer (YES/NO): YES